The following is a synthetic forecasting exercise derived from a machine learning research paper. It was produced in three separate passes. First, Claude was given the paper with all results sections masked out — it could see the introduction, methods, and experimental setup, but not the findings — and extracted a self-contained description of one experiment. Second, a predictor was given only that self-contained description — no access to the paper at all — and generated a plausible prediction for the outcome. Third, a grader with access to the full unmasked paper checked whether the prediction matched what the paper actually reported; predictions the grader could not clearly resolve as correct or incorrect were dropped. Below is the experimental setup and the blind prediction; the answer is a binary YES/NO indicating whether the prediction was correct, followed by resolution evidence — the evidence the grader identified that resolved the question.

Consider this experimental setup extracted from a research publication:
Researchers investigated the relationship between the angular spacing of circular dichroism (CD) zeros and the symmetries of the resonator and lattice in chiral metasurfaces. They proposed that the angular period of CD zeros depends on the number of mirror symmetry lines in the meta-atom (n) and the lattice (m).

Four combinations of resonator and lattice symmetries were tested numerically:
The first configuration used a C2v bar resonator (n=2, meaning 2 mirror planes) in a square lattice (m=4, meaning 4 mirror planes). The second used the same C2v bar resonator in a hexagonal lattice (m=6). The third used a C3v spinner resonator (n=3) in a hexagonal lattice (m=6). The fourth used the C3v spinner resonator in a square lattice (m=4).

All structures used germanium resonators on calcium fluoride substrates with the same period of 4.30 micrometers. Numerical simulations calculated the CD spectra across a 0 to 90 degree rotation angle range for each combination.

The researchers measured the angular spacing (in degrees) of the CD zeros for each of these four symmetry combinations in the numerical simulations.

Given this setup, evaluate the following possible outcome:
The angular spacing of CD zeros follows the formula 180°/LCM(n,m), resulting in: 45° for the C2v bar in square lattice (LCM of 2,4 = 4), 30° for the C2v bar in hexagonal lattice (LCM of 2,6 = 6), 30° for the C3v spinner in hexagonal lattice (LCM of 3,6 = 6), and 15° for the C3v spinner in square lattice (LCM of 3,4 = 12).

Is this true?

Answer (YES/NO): YES